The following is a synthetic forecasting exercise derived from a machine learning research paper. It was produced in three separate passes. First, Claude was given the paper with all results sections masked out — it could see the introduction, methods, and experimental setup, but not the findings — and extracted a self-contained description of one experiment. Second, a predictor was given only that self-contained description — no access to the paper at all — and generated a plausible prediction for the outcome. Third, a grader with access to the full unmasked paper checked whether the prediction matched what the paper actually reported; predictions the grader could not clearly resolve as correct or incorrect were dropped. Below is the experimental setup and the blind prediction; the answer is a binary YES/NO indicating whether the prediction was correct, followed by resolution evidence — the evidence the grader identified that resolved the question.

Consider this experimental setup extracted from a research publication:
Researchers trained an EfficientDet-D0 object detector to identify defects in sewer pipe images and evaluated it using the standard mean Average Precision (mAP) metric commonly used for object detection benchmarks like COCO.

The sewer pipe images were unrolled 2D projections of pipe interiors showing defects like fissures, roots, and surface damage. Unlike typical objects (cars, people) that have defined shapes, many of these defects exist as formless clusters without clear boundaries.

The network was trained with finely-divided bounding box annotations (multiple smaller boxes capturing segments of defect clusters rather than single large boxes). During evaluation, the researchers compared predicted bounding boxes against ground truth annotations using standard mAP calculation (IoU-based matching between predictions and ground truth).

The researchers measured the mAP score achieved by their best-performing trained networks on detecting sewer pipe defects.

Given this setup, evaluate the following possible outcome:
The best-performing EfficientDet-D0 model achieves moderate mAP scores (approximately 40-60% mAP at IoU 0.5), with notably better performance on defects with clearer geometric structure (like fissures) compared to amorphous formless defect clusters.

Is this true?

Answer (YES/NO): NO